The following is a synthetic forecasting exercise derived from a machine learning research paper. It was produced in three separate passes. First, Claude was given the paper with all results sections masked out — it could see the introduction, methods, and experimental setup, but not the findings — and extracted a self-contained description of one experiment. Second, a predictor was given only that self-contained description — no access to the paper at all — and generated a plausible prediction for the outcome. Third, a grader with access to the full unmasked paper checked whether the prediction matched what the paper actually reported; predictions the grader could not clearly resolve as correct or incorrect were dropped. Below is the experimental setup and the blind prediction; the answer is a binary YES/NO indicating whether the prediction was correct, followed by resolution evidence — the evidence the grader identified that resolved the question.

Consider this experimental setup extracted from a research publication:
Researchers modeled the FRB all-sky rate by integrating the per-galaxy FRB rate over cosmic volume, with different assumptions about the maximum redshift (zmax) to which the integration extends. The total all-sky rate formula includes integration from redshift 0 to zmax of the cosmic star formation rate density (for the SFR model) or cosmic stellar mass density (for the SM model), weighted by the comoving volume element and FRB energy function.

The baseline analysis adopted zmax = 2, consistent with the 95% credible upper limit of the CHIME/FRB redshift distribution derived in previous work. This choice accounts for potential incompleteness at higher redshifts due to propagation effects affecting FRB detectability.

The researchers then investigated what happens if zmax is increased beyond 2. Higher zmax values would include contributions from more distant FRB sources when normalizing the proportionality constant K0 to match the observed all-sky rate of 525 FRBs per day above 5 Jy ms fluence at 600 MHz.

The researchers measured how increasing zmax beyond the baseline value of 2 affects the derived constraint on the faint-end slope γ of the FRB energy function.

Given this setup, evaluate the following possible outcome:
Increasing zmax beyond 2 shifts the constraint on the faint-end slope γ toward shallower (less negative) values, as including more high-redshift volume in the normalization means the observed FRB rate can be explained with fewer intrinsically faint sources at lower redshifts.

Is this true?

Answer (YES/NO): NO